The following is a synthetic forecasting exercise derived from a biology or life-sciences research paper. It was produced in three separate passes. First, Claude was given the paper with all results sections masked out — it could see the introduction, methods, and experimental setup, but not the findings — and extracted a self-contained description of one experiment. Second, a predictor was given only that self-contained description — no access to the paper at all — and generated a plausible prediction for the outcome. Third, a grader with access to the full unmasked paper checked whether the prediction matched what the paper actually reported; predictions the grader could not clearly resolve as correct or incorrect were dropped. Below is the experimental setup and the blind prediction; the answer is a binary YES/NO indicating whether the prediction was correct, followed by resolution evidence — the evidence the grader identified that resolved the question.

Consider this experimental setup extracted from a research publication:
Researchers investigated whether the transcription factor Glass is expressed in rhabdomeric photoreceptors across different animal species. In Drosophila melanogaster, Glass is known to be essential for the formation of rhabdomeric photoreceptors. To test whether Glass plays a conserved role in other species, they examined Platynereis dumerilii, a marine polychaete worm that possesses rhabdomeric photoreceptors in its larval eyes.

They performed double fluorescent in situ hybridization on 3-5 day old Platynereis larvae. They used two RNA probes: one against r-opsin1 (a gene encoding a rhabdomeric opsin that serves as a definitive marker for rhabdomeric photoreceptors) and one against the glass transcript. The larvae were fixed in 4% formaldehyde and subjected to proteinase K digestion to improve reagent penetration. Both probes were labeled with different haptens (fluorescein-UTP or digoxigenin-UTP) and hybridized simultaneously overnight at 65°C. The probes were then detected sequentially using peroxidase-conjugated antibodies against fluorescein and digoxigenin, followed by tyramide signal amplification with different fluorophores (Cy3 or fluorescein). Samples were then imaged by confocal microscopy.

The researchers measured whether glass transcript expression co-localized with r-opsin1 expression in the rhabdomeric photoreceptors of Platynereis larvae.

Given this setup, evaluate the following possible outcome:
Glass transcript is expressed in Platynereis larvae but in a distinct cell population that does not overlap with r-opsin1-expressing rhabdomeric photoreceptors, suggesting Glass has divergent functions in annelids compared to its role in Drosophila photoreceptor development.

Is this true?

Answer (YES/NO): YES